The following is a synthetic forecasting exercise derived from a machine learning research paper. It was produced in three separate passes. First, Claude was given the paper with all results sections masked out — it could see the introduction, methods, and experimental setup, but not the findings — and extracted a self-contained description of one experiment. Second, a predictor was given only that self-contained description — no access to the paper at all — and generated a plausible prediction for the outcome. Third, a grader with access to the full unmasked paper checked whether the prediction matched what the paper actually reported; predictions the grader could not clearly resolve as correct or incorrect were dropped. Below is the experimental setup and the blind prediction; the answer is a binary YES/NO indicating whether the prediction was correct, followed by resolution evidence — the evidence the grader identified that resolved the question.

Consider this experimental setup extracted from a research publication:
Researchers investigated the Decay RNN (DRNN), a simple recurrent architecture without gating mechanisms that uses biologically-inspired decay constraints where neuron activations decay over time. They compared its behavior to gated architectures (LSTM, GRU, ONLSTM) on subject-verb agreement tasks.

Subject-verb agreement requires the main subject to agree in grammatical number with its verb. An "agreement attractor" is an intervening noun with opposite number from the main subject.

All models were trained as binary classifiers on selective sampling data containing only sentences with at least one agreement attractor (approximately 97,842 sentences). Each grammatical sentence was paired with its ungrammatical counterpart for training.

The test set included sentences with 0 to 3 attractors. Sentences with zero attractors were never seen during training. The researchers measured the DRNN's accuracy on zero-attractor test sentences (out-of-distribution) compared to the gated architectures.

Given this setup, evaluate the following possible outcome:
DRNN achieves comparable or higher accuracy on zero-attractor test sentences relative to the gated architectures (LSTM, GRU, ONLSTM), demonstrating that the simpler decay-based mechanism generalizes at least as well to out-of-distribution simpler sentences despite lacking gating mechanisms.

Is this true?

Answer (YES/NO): YES